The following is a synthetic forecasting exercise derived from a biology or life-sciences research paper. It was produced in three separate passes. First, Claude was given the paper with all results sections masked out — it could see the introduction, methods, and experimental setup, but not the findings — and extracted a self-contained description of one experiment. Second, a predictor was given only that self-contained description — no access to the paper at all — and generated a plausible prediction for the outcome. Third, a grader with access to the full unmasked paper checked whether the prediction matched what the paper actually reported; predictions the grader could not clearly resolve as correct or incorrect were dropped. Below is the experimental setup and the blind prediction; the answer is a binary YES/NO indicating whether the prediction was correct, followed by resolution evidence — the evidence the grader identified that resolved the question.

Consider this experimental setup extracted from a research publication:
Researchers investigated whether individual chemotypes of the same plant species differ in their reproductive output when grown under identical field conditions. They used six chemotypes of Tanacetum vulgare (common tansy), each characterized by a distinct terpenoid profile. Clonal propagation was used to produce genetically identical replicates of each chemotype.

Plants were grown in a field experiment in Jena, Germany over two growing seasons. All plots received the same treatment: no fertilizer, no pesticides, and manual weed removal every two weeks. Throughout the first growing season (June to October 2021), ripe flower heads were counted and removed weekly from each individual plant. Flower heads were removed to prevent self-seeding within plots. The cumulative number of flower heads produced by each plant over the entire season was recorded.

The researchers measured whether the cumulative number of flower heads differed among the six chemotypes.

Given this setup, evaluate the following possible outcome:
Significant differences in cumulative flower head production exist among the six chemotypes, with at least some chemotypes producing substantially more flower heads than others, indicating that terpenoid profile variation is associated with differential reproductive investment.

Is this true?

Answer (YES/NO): YES